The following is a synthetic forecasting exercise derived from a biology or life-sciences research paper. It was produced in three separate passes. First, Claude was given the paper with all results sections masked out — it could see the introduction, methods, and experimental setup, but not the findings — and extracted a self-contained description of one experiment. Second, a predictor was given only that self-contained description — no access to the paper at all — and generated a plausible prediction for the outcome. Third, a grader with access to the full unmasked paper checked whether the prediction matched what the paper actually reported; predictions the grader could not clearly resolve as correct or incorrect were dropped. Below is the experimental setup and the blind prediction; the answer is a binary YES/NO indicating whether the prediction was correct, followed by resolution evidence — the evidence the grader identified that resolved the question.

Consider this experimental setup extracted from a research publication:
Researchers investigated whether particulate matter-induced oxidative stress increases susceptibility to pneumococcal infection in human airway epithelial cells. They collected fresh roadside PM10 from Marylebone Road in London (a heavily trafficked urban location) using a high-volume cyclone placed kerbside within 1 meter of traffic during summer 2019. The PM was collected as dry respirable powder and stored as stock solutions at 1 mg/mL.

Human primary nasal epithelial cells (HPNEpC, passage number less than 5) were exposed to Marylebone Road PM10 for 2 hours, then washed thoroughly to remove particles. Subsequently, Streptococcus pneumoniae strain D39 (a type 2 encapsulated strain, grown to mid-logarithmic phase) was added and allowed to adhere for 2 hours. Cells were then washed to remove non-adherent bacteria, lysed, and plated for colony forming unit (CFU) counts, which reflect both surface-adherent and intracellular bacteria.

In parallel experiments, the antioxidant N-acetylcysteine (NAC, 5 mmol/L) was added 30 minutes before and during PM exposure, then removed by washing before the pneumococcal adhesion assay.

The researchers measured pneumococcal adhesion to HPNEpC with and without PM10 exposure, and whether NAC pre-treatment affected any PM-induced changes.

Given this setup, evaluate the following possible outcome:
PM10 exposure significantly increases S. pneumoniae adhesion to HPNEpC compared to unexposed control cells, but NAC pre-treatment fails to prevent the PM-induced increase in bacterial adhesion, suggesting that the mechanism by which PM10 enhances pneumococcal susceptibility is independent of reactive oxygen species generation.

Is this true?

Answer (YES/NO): NO